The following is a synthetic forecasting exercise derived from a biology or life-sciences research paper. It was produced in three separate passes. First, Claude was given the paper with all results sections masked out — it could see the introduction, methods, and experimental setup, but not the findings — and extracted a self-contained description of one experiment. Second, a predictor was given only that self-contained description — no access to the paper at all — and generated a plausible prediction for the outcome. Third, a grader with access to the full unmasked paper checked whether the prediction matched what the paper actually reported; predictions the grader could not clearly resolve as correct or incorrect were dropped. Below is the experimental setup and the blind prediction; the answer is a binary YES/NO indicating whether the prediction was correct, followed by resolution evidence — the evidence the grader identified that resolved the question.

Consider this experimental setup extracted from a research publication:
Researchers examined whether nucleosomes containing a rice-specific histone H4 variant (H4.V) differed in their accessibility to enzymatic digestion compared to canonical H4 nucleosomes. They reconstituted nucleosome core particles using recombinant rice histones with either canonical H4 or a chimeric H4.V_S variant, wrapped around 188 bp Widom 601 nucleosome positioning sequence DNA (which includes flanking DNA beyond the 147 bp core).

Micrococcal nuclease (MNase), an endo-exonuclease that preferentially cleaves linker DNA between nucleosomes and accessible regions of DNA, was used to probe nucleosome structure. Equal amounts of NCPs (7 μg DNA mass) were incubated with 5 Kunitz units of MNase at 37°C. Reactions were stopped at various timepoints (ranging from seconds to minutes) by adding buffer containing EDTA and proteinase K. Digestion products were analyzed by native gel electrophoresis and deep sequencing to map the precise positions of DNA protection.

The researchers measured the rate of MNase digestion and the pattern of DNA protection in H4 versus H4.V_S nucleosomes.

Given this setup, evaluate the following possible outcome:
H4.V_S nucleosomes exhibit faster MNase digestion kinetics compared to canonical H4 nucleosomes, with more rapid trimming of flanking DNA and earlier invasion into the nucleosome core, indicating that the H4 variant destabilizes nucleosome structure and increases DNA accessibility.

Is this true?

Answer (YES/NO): NO